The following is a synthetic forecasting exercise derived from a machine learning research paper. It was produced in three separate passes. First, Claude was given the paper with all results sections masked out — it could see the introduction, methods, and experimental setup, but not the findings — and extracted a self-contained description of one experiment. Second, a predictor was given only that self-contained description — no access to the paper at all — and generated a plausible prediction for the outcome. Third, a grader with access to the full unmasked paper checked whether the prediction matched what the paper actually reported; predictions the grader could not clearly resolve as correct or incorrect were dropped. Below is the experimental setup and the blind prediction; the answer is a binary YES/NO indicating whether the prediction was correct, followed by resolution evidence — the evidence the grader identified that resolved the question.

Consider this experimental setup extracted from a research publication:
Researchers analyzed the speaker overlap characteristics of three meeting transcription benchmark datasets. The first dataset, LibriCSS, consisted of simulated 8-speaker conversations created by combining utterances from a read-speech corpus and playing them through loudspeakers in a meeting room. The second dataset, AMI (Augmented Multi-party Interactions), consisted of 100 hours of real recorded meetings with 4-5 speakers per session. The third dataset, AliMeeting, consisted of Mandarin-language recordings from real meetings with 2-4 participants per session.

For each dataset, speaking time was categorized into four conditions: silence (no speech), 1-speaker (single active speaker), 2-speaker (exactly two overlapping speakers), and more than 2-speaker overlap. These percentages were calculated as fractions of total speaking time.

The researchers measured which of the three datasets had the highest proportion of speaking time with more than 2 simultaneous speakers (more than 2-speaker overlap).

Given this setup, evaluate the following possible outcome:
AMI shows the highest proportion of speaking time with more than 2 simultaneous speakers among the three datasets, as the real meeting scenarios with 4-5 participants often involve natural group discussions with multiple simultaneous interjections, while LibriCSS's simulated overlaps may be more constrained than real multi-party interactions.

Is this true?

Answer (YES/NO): NO